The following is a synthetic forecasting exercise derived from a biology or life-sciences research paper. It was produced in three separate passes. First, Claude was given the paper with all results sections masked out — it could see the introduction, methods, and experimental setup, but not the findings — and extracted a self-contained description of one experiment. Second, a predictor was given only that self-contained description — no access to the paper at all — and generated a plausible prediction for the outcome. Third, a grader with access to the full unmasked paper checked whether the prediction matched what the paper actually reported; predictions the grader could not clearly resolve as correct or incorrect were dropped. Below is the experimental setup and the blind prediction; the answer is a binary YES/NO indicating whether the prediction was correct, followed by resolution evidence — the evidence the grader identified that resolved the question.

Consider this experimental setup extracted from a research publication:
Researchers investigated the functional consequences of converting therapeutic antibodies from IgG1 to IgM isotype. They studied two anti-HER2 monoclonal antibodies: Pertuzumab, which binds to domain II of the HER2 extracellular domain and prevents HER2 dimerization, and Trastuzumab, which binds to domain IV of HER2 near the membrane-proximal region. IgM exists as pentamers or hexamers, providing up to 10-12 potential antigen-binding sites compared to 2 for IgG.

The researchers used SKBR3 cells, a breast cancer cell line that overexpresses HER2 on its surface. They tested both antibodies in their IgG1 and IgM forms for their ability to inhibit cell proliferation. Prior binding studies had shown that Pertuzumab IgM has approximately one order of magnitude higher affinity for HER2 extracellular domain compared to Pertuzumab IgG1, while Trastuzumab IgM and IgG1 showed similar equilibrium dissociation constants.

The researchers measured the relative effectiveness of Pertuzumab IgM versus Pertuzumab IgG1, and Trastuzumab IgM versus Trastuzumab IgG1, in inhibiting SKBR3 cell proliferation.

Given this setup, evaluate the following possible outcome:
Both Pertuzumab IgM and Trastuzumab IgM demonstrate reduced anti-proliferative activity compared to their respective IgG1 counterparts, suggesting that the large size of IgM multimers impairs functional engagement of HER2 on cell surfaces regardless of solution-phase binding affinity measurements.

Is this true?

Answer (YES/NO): NO